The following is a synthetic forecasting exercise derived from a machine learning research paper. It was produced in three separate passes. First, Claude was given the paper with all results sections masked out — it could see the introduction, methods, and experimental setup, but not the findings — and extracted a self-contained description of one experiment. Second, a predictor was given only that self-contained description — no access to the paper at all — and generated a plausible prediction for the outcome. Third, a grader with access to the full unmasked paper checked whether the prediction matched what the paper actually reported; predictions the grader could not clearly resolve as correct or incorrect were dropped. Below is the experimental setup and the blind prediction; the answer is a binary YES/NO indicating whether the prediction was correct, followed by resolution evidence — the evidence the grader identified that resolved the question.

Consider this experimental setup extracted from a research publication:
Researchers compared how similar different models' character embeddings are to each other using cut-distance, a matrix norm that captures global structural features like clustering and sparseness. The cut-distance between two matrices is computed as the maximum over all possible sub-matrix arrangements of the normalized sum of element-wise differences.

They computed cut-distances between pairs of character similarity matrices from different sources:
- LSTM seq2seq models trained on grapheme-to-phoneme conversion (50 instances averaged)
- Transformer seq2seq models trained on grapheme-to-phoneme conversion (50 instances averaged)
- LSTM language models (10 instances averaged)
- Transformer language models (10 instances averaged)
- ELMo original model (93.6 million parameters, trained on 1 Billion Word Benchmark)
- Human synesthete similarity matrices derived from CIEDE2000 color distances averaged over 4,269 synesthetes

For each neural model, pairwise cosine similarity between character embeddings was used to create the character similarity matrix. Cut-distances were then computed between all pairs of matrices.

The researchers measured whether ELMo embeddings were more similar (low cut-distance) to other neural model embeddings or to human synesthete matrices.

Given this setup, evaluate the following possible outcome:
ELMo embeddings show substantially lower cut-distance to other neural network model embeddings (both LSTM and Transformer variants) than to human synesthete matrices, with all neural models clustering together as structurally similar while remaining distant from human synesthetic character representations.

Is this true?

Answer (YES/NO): NO